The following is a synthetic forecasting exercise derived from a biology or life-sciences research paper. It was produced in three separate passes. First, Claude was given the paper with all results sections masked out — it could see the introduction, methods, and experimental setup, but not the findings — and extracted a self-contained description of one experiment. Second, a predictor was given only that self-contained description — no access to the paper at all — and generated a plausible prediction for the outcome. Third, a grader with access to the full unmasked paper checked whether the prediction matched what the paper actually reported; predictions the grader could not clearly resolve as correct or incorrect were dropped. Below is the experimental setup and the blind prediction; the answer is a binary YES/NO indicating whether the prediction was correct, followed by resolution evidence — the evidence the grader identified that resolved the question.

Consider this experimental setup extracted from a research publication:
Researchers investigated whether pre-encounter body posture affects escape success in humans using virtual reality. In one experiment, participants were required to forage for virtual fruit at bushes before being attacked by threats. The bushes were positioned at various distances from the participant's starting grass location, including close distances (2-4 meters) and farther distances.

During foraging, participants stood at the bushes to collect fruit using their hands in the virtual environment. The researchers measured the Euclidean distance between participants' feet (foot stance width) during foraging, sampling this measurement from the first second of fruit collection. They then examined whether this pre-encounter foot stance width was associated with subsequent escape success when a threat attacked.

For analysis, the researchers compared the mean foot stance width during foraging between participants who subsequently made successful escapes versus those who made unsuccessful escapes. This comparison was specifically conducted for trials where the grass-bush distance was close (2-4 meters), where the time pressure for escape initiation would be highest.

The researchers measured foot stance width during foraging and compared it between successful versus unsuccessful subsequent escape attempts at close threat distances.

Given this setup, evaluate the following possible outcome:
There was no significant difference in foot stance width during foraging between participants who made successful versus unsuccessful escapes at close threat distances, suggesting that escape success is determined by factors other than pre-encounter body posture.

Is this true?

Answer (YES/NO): NO